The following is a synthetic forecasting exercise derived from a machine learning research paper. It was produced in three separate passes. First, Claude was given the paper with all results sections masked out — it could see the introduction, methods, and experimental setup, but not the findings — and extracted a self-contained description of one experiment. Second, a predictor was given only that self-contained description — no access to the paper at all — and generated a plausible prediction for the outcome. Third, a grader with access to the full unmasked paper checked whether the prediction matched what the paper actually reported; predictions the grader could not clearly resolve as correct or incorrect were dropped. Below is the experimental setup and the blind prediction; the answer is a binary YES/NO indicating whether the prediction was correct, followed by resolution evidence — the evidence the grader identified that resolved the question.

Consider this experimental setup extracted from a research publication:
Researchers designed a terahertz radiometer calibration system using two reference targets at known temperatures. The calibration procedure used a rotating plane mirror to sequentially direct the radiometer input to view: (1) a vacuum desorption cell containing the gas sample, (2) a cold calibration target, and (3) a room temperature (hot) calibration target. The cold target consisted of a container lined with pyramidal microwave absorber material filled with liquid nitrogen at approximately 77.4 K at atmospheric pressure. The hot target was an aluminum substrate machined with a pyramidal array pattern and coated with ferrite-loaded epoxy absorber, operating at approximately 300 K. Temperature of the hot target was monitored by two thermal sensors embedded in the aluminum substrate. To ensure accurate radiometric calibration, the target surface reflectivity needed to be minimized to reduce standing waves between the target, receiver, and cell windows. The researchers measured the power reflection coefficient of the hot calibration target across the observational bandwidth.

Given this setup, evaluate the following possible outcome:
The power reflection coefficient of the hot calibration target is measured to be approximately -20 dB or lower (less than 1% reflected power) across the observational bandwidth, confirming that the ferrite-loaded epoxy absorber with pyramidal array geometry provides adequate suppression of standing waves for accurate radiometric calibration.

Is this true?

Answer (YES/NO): YES